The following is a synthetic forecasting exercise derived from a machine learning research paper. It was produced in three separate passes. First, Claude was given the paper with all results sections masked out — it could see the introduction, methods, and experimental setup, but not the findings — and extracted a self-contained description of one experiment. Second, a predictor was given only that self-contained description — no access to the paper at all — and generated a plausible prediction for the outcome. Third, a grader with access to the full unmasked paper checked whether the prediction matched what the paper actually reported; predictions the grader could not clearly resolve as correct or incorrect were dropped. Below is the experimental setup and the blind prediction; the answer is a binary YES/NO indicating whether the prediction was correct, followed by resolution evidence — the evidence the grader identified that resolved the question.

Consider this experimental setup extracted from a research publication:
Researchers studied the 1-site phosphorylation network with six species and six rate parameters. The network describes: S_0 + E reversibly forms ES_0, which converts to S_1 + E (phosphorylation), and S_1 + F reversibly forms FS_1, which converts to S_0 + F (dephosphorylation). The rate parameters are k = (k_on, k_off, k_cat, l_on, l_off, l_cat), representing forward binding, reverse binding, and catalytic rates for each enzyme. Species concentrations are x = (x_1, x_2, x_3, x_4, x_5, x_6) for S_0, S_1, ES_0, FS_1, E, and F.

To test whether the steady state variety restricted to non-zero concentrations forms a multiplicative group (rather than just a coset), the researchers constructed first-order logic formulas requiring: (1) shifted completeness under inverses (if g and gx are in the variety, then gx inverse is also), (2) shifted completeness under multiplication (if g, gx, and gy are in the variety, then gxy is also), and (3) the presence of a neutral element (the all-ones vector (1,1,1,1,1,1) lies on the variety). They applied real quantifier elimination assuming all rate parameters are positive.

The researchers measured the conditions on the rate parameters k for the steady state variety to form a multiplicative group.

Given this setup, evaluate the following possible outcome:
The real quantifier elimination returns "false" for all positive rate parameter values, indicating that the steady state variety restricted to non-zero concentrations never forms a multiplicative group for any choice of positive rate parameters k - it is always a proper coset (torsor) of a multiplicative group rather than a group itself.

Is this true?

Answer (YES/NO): NO